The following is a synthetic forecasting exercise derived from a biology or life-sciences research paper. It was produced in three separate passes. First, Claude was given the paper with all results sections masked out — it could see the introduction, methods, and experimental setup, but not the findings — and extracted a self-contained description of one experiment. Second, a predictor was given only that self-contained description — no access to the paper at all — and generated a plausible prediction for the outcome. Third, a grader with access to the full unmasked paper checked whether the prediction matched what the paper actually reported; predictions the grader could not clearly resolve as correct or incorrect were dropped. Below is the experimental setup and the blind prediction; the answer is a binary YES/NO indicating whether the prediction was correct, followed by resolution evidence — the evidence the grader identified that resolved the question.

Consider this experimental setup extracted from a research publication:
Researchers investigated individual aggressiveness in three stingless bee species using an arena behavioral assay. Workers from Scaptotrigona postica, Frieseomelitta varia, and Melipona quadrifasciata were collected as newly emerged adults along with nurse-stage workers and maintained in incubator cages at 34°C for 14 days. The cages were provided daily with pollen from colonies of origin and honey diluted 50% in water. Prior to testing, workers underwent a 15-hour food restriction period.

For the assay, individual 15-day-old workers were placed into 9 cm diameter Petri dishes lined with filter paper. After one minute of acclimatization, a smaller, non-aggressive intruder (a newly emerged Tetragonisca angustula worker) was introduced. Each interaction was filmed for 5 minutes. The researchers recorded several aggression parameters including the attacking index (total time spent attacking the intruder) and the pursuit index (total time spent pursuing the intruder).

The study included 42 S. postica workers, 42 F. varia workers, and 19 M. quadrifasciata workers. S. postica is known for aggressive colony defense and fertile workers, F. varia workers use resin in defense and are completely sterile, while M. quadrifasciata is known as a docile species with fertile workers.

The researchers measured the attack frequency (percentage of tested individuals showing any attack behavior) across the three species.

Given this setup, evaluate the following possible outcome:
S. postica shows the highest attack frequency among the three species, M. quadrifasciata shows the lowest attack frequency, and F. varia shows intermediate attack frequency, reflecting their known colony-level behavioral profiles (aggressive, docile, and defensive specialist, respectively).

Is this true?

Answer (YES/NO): YES